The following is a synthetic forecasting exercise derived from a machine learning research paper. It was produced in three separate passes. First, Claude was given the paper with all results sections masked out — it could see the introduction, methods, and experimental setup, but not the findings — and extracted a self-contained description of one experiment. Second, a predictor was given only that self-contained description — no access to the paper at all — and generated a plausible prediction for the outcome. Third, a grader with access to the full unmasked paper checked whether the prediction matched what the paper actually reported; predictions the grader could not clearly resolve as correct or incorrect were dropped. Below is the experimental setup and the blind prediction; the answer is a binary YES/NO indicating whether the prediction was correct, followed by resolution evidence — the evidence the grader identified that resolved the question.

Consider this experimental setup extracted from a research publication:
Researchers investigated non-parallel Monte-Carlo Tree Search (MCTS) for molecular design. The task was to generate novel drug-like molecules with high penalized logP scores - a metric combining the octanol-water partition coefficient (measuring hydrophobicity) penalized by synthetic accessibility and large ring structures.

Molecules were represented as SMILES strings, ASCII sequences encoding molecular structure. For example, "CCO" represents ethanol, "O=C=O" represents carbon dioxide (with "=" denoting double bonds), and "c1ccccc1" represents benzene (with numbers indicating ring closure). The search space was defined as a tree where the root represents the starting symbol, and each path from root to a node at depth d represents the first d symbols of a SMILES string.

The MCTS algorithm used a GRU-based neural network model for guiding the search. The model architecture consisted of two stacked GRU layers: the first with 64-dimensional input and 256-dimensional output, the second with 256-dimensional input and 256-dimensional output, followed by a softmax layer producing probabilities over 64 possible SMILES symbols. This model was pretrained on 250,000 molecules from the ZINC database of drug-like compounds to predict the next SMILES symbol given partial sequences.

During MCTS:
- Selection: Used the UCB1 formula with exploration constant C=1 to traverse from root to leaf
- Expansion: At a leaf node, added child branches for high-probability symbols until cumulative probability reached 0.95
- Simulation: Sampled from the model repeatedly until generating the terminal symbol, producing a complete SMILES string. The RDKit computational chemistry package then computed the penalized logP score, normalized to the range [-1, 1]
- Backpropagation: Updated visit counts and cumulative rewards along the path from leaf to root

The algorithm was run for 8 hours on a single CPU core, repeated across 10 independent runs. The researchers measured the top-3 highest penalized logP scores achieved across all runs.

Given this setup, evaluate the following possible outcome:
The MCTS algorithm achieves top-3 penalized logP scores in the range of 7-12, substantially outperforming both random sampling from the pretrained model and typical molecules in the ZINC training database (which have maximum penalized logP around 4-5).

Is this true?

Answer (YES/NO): NO